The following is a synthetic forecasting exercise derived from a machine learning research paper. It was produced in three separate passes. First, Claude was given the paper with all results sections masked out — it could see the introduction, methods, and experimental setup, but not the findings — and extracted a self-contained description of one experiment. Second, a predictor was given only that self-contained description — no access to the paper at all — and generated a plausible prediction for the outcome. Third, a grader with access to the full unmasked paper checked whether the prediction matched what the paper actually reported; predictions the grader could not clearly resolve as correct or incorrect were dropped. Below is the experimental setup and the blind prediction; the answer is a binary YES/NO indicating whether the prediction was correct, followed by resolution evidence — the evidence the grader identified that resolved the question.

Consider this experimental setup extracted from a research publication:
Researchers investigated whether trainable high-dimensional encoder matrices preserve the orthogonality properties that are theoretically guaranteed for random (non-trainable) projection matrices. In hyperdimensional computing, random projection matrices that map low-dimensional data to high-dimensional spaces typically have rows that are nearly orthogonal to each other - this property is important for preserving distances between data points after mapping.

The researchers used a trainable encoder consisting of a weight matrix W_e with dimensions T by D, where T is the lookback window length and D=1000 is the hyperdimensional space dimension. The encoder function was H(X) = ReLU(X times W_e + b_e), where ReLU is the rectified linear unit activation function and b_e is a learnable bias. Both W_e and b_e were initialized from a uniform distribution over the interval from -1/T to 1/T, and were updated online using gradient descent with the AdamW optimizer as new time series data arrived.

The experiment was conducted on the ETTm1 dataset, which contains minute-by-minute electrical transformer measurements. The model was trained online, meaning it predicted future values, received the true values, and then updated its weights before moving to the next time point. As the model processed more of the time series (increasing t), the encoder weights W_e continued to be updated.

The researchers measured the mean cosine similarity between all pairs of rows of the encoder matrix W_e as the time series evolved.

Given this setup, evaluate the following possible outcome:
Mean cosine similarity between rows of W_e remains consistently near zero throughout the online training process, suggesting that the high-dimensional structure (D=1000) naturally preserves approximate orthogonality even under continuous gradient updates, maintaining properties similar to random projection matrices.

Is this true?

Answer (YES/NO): YES